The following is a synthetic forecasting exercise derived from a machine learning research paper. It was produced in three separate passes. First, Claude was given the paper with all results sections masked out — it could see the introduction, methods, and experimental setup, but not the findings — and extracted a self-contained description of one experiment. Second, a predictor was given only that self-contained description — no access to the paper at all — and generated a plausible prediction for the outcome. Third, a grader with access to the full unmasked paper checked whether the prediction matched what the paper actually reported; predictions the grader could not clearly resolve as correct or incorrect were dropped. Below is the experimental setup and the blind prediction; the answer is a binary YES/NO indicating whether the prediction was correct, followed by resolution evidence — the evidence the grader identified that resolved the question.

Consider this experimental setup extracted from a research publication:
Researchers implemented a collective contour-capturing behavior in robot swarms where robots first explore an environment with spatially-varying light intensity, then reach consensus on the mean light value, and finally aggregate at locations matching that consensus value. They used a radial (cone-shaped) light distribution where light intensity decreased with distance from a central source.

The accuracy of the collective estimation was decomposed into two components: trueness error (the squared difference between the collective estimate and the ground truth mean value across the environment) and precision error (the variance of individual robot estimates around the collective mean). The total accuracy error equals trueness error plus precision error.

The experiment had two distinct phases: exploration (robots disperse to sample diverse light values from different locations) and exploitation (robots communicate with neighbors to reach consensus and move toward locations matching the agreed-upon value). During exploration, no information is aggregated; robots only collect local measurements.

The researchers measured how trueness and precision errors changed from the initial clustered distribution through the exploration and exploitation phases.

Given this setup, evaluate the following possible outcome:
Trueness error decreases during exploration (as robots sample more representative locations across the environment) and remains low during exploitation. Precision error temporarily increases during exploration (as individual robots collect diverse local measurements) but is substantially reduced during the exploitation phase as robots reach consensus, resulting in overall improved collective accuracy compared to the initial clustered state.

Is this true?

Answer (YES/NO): YES